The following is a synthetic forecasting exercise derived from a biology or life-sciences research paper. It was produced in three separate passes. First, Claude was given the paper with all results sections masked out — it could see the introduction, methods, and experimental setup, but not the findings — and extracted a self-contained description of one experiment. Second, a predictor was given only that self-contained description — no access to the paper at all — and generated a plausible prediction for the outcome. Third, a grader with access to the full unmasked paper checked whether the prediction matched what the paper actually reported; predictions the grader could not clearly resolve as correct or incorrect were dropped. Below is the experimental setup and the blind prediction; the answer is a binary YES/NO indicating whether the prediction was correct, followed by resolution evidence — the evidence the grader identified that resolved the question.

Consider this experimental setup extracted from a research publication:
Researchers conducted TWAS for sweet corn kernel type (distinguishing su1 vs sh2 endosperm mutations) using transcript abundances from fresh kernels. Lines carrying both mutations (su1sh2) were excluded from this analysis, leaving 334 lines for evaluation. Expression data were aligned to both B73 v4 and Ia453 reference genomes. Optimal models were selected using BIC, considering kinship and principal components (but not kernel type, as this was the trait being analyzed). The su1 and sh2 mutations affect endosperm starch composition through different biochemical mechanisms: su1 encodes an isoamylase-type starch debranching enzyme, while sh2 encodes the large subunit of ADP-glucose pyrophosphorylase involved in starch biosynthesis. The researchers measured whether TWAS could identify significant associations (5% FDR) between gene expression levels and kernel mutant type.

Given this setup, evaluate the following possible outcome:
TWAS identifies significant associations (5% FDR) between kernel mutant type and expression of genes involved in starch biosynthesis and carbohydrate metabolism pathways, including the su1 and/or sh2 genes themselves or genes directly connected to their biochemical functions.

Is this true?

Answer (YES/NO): YES